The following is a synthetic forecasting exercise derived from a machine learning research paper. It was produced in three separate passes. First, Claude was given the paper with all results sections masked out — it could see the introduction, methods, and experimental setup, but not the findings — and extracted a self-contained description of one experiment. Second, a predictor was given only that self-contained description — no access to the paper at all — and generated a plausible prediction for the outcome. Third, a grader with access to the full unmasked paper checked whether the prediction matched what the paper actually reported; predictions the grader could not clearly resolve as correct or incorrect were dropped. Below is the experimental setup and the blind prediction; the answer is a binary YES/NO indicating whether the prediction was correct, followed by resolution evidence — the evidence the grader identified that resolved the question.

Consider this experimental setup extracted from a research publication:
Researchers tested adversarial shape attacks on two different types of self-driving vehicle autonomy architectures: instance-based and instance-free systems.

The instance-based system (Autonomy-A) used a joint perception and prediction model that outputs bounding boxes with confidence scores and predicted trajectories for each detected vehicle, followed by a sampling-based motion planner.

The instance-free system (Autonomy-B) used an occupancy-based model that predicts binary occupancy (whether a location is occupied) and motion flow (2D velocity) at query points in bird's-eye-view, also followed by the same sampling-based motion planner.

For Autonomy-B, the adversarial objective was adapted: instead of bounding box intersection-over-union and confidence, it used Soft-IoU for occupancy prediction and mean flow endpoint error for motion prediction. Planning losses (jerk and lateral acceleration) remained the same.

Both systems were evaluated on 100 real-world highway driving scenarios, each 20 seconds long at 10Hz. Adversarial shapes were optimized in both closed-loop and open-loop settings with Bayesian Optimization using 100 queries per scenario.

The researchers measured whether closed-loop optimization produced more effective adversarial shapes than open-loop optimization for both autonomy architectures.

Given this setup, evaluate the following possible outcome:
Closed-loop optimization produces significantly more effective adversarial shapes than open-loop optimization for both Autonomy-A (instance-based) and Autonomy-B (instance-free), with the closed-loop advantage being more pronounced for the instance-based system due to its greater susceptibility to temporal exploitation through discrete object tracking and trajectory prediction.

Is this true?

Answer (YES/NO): NO